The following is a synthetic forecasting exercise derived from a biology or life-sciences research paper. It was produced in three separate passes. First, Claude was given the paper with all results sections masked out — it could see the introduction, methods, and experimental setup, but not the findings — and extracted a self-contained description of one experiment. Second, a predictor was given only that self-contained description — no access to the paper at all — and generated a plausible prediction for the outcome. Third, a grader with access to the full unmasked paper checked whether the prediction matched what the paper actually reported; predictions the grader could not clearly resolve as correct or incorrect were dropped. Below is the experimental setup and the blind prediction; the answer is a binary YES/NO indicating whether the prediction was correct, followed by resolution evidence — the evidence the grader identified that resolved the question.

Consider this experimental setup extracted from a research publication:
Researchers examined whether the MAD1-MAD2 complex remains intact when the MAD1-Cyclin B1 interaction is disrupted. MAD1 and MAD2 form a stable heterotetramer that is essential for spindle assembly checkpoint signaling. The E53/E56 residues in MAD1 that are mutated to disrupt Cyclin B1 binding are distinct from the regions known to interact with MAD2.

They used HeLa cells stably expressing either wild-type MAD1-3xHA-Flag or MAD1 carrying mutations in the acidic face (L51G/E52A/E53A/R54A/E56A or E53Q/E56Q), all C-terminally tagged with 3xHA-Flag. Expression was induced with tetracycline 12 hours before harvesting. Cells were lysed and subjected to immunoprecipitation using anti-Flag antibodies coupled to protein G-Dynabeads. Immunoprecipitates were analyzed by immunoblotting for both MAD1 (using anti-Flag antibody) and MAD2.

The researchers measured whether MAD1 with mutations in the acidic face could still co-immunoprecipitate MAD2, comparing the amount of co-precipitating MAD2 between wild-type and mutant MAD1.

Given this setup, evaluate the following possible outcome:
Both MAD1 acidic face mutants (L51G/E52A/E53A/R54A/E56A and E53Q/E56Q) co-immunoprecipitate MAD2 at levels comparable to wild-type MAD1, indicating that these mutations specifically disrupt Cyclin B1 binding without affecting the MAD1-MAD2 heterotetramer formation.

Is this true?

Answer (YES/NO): YES